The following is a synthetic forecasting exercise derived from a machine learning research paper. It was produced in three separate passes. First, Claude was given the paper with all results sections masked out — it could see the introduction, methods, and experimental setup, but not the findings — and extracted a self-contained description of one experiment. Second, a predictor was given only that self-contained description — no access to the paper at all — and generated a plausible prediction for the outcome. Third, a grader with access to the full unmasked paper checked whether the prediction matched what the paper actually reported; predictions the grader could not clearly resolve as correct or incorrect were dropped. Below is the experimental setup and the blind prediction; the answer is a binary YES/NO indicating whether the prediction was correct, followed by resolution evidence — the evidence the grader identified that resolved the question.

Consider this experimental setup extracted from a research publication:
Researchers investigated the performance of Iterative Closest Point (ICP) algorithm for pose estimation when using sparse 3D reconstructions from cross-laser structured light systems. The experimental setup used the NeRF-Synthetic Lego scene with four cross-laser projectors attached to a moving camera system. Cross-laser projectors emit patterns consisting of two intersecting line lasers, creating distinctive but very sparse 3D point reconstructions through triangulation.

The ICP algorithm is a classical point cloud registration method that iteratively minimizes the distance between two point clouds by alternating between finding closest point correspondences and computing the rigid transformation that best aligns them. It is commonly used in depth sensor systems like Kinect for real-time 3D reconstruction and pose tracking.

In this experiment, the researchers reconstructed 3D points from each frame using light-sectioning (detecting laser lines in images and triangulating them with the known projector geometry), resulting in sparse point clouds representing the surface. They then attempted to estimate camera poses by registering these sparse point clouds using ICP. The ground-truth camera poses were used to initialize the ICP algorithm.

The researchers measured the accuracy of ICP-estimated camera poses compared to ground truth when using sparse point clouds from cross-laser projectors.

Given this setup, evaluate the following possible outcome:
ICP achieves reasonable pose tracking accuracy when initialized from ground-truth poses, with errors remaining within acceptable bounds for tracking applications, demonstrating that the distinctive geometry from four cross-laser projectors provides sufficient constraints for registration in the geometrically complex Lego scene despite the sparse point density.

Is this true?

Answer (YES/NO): NO